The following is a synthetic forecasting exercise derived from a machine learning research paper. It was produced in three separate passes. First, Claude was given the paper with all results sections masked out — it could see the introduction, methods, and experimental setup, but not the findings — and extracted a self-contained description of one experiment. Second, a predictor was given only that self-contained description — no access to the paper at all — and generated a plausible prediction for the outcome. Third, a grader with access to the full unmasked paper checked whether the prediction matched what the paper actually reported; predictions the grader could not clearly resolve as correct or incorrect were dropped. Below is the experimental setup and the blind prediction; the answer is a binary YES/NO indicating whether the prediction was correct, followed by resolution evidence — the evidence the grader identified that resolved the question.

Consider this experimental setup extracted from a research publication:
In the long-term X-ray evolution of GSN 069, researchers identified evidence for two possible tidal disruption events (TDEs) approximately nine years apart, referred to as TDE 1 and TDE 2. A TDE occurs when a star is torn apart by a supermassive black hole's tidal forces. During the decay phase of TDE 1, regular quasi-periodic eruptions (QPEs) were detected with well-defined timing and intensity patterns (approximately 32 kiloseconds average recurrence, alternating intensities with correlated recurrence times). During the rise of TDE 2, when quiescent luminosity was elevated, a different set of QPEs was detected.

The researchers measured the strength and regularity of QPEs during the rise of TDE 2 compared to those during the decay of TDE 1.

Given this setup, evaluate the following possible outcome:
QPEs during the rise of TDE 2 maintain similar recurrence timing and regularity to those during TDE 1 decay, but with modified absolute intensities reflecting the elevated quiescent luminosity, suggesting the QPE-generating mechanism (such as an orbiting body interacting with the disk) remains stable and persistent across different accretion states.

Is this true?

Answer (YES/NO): NO